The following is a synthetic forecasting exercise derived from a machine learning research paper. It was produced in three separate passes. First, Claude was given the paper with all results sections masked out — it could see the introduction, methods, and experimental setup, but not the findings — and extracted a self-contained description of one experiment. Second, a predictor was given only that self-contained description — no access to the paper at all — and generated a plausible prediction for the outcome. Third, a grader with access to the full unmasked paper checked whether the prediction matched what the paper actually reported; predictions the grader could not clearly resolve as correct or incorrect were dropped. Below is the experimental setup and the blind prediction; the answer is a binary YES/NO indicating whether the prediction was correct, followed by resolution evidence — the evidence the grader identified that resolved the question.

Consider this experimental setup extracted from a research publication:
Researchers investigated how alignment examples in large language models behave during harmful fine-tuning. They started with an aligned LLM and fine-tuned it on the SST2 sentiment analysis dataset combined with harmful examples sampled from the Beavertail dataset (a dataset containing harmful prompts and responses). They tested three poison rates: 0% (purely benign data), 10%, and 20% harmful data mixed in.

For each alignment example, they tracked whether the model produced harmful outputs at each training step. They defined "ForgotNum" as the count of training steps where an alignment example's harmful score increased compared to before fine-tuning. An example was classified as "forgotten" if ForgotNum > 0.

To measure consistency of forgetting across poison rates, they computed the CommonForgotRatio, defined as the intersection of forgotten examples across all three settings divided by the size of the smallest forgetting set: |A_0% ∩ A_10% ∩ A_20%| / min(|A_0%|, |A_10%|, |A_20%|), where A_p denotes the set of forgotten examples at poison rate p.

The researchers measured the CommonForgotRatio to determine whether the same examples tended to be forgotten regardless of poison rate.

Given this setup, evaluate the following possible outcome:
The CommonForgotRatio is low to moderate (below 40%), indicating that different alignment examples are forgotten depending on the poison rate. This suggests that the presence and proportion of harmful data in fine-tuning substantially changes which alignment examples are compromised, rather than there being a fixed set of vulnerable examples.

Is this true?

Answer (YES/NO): NO